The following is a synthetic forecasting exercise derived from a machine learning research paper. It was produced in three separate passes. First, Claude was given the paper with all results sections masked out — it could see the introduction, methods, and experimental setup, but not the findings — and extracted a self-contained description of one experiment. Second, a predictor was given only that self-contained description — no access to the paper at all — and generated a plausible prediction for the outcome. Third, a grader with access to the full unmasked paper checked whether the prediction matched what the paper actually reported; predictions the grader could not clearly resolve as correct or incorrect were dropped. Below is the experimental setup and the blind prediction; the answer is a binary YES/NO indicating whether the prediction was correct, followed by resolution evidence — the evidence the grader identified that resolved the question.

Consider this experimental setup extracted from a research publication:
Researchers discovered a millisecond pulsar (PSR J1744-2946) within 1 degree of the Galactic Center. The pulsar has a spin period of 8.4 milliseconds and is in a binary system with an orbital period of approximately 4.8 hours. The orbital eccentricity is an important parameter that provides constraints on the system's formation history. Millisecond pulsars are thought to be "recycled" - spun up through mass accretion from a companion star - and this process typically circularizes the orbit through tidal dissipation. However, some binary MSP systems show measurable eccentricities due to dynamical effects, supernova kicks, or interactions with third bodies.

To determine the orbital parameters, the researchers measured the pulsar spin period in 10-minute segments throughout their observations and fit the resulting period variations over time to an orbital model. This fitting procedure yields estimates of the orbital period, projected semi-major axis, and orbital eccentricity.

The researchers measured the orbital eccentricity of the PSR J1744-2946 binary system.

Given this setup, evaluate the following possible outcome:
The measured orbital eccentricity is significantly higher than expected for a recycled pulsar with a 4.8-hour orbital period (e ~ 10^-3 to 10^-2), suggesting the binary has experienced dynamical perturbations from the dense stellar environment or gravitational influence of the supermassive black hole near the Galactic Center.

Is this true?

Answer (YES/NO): NO